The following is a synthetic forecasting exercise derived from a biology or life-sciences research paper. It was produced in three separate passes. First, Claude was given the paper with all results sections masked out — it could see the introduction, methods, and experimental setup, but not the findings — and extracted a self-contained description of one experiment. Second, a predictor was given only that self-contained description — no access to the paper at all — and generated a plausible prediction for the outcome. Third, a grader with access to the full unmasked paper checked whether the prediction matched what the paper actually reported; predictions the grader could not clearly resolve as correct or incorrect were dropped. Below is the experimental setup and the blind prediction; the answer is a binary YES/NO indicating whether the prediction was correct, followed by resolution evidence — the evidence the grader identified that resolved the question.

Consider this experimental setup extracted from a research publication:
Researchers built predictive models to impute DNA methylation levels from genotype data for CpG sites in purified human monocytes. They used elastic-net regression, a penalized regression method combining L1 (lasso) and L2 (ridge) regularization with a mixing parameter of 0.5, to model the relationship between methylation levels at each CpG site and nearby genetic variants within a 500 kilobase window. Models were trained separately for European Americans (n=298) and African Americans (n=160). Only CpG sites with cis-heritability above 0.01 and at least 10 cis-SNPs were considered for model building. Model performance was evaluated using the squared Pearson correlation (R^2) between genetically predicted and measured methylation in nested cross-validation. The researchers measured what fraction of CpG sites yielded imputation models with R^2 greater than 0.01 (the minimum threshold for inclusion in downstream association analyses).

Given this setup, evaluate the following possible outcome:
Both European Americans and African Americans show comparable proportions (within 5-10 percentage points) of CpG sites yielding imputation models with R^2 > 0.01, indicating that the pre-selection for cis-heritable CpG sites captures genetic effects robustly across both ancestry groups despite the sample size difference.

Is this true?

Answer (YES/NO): YES